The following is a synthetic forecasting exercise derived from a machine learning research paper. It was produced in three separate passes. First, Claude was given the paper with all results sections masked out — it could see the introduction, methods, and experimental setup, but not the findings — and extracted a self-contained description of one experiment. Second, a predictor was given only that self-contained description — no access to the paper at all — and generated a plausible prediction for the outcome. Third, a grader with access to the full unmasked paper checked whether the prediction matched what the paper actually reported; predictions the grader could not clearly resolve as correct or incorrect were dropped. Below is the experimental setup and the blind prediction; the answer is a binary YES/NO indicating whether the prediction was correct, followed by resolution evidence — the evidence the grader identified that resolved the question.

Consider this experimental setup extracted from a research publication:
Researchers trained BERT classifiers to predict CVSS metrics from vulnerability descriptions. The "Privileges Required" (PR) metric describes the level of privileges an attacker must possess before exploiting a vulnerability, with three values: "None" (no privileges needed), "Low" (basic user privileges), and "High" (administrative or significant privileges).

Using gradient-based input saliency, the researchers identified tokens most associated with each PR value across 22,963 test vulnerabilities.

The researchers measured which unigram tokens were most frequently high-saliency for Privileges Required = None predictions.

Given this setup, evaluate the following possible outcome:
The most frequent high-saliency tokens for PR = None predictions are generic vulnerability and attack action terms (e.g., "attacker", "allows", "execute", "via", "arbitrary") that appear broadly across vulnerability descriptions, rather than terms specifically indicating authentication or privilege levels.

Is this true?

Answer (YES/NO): NO